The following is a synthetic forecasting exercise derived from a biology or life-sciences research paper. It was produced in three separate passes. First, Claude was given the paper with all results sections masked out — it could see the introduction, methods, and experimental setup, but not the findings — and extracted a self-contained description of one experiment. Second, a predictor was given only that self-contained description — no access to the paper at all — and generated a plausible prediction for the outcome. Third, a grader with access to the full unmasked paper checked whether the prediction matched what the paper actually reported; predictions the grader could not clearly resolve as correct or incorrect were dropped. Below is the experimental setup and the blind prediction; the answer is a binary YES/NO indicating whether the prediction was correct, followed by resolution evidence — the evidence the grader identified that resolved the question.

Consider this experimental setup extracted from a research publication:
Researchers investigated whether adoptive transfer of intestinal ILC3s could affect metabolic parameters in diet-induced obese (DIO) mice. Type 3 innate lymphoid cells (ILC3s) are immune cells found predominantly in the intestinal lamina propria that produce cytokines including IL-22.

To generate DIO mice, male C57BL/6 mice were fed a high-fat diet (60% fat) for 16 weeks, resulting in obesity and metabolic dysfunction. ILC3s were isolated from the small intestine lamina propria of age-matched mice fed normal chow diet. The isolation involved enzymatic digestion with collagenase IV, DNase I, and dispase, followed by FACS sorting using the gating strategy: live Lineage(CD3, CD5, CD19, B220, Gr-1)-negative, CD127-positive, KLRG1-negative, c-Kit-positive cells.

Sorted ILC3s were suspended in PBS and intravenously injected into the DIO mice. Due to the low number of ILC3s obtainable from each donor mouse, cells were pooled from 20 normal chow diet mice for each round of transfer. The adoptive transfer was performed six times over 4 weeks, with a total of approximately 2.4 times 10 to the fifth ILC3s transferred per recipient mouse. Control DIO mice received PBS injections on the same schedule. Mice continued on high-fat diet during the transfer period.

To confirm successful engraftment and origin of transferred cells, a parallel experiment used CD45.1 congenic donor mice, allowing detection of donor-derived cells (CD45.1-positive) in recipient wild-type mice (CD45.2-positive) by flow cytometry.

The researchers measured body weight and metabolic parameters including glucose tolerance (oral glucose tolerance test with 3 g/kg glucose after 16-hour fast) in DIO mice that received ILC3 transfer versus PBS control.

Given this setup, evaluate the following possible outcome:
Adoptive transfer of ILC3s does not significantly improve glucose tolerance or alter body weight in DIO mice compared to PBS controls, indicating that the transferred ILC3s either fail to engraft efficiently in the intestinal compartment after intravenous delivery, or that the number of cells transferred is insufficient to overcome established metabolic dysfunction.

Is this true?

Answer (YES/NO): NO